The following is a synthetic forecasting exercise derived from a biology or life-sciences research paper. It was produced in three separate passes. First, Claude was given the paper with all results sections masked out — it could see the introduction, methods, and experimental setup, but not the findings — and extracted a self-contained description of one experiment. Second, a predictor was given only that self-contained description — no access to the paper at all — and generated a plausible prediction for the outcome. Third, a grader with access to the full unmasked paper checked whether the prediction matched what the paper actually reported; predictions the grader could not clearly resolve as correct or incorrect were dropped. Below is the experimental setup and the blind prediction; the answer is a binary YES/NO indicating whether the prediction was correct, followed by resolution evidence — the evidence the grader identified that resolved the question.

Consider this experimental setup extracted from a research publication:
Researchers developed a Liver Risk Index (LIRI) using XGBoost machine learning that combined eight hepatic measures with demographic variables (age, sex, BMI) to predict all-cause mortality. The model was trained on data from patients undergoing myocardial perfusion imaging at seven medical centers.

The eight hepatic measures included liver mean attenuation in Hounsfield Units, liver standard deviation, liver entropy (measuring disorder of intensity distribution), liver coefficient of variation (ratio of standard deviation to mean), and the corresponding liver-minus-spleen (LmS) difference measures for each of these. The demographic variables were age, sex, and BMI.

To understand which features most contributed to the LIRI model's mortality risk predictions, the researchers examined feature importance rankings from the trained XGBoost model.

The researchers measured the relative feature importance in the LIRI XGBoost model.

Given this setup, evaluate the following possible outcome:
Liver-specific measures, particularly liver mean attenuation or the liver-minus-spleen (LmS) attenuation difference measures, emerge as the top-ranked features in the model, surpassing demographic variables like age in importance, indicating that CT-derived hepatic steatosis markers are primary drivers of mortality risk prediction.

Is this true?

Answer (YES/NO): NO